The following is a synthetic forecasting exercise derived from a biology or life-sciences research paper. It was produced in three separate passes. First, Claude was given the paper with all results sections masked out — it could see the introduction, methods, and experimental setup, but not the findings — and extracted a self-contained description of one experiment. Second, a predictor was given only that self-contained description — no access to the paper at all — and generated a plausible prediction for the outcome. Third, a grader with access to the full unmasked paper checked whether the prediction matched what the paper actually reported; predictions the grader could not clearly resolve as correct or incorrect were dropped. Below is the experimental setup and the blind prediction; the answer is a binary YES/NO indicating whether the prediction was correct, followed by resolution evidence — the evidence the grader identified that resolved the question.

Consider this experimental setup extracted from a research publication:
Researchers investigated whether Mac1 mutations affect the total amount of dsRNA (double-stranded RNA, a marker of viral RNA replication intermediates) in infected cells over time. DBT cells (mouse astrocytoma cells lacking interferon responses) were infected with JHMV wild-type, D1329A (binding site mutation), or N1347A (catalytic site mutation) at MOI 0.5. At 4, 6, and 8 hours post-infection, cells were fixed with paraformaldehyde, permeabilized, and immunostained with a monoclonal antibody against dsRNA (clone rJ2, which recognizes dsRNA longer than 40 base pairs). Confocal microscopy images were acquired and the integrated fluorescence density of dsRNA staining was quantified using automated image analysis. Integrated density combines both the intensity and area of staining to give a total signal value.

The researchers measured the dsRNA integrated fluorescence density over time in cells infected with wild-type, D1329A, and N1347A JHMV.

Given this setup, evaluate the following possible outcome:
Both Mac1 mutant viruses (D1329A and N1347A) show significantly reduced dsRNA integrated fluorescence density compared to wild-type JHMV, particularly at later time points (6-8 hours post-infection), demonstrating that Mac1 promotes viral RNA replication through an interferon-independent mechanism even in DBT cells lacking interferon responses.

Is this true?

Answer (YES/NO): NO